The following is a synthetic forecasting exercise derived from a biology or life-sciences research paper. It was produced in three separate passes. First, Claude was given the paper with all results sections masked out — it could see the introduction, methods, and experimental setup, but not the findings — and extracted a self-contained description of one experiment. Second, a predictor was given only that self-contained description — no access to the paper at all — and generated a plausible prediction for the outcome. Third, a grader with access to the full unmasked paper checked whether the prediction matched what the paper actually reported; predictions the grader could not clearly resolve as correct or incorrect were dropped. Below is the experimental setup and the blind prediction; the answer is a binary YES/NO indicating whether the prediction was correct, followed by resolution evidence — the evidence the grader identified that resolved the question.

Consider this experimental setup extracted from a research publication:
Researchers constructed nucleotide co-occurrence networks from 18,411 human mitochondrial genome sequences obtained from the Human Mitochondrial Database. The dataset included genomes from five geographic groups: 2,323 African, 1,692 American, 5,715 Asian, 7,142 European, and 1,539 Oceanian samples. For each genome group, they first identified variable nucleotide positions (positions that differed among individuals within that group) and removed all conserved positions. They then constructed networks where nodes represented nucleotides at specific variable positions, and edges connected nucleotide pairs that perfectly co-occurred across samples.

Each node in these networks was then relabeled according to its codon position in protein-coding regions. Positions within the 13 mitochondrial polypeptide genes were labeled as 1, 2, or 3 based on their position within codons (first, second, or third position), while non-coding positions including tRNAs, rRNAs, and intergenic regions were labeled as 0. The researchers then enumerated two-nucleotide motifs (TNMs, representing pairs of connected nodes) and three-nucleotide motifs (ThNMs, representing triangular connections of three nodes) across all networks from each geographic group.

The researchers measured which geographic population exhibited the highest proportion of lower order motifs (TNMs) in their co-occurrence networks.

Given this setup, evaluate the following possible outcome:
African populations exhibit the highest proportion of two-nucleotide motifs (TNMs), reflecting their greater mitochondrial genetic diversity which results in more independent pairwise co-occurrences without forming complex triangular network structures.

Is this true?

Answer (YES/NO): NO